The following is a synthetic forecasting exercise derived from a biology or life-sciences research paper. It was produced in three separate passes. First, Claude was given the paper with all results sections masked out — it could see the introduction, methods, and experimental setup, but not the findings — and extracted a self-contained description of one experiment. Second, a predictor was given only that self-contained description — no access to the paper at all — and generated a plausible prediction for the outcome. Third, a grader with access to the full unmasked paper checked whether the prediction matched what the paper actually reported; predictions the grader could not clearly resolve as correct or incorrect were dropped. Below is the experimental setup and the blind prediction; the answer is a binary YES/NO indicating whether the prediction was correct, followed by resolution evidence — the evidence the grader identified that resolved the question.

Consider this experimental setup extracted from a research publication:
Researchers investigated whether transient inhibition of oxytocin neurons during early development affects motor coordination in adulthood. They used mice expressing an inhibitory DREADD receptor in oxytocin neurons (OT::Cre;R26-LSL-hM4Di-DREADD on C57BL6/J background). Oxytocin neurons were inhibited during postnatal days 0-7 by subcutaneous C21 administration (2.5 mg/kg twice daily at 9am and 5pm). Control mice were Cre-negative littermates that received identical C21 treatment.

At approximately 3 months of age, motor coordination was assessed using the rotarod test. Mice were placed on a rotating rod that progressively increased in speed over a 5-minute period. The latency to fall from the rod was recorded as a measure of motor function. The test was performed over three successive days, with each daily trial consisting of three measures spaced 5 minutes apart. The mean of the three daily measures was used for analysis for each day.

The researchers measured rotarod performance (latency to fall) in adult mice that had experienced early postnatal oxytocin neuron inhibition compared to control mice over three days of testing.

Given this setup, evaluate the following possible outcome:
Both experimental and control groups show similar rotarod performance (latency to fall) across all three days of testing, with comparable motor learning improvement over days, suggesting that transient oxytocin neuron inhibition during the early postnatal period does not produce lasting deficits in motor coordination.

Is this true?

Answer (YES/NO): YES